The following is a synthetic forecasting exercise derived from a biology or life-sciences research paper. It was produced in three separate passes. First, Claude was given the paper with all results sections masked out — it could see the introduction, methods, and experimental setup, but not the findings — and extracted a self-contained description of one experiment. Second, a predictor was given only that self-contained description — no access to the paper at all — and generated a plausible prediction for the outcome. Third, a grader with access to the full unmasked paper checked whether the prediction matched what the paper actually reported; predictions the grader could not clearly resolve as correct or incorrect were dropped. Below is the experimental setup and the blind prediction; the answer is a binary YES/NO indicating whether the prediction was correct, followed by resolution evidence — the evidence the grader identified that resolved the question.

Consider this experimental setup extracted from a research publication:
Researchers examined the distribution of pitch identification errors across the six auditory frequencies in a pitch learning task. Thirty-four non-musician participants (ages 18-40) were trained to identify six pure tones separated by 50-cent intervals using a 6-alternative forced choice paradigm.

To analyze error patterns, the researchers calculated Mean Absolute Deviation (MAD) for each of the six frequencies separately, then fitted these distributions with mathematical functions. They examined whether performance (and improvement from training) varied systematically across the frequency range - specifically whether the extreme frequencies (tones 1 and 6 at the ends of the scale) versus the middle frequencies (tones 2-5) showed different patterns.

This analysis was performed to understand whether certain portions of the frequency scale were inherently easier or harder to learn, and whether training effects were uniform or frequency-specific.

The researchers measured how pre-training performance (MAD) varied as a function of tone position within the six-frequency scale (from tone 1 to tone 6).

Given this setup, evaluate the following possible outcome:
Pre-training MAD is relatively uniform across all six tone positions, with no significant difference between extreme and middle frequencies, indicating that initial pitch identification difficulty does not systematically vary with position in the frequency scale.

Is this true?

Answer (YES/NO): NO